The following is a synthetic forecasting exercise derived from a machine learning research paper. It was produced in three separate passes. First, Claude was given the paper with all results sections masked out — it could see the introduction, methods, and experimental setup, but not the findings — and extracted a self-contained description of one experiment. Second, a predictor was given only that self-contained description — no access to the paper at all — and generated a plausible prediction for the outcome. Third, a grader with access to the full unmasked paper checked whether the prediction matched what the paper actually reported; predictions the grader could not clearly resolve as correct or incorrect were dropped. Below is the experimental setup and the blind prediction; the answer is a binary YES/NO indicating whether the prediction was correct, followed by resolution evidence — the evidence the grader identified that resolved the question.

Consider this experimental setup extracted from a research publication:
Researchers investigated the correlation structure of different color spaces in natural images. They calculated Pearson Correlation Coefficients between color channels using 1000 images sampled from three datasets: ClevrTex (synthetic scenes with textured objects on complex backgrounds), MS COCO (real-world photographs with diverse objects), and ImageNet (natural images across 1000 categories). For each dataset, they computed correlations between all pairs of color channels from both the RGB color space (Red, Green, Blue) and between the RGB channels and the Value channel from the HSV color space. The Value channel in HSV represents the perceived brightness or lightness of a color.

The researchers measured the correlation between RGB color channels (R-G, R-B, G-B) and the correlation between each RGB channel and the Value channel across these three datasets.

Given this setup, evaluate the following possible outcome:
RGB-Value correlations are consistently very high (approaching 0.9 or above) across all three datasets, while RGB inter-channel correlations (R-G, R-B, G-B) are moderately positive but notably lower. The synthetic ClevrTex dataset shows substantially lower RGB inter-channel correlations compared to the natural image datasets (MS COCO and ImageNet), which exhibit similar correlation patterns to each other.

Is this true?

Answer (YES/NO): NO